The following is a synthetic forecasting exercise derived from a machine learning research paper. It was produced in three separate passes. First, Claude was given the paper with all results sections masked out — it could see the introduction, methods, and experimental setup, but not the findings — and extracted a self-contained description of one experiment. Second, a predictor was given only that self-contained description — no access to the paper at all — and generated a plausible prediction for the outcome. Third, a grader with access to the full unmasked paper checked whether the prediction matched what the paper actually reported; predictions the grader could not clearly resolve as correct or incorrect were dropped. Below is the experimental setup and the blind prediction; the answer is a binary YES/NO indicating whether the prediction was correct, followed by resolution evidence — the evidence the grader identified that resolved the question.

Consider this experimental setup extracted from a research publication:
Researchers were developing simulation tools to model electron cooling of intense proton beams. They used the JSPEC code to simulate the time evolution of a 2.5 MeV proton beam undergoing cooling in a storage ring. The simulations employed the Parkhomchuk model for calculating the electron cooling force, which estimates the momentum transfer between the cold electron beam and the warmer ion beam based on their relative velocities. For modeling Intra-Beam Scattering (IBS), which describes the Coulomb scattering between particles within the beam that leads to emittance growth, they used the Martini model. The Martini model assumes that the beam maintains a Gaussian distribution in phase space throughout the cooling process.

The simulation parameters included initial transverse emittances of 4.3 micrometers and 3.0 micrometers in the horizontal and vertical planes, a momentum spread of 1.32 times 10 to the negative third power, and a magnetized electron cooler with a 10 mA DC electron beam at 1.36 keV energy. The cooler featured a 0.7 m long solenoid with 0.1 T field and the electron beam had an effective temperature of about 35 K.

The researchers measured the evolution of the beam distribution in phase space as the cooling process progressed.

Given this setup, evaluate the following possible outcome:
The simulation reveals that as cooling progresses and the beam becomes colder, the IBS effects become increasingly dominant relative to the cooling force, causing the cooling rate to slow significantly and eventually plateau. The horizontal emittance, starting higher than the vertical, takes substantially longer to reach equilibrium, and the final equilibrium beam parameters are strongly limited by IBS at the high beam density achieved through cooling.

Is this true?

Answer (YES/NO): NO